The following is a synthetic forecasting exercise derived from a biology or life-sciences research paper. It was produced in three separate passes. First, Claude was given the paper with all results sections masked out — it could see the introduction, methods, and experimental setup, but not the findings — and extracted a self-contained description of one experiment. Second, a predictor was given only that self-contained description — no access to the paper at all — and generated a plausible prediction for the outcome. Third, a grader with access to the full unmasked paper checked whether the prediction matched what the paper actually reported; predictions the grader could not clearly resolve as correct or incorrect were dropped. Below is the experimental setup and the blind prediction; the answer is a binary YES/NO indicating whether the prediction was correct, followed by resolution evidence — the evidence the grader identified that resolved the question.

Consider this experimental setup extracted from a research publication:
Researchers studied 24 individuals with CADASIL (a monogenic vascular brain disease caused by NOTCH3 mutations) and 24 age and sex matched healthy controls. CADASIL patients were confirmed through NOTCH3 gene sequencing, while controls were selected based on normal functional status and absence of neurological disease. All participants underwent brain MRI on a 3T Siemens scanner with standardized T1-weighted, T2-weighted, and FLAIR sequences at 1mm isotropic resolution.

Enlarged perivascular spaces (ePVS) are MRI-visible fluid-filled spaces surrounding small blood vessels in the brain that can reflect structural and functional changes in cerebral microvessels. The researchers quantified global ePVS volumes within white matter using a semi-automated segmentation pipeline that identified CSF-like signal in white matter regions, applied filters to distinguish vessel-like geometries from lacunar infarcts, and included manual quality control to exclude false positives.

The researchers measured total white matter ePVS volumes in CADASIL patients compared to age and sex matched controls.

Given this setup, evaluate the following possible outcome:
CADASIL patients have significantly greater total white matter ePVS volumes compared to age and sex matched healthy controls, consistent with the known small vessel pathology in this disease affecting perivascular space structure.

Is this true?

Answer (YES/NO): NO